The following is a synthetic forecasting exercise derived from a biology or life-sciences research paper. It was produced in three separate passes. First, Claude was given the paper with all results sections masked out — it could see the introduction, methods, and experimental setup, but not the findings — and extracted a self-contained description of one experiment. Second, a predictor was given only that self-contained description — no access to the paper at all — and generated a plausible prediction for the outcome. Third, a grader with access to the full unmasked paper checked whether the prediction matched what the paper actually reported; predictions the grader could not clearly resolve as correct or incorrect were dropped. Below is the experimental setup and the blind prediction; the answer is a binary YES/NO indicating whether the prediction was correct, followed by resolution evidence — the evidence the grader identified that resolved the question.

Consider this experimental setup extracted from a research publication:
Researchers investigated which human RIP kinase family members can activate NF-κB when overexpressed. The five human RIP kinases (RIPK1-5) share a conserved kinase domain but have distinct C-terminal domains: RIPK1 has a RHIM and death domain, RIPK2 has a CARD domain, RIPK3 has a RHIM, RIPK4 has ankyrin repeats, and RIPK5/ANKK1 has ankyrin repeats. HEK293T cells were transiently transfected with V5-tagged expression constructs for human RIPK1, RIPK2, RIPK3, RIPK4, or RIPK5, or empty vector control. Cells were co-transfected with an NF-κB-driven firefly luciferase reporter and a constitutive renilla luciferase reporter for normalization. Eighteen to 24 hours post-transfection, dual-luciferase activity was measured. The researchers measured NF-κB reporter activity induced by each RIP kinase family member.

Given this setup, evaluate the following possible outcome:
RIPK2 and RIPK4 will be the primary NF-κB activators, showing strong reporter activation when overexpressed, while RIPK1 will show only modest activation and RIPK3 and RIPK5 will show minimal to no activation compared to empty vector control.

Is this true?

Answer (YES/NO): NO